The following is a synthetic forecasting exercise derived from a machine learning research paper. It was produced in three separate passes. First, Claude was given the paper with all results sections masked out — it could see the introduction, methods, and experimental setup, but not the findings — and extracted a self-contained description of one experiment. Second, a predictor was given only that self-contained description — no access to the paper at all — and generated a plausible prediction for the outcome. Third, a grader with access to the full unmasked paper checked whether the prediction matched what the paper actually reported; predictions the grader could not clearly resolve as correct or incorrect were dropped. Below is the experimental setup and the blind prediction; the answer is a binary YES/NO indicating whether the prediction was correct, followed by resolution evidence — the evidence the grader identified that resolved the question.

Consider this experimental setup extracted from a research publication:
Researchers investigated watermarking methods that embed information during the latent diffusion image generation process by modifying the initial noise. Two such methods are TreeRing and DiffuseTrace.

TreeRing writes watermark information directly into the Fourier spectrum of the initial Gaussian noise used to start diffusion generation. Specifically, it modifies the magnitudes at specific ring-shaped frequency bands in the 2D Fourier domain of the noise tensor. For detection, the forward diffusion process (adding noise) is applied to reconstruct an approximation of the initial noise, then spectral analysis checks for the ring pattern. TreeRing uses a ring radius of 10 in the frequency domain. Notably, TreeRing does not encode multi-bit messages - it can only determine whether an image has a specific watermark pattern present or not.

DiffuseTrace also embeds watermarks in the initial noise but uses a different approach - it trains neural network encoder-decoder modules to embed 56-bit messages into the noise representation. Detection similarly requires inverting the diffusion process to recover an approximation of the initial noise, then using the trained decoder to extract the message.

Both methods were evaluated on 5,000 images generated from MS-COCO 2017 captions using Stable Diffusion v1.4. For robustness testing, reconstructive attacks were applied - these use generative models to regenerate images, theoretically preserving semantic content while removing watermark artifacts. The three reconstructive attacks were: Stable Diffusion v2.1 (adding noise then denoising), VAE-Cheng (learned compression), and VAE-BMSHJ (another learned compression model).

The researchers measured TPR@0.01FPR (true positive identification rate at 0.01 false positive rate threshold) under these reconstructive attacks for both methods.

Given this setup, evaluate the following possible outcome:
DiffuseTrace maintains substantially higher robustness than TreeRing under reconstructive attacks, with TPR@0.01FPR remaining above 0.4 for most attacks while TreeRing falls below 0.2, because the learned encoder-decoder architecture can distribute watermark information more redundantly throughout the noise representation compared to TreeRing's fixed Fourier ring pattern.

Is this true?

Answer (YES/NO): NO